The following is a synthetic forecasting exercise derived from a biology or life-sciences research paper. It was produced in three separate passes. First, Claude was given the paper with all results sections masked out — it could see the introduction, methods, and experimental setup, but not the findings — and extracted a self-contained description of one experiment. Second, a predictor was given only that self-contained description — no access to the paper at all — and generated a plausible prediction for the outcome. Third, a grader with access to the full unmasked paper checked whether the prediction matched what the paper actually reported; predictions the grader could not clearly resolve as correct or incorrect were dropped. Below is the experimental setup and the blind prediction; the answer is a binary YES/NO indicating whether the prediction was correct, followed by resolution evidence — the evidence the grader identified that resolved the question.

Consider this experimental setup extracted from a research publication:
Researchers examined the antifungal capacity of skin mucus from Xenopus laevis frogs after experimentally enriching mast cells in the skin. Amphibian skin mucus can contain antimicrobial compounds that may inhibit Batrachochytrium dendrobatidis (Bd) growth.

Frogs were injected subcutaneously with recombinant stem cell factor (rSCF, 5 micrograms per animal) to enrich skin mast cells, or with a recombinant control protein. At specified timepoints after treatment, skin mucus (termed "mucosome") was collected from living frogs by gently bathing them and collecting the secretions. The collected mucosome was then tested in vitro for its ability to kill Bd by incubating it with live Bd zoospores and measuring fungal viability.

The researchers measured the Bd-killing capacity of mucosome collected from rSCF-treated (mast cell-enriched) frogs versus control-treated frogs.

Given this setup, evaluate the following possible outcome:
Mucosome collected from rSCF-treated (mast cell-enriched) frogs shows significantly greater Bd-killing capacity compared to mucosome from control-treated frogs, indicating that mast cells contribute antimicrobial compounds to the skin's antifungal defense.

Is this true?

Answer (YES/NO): NO